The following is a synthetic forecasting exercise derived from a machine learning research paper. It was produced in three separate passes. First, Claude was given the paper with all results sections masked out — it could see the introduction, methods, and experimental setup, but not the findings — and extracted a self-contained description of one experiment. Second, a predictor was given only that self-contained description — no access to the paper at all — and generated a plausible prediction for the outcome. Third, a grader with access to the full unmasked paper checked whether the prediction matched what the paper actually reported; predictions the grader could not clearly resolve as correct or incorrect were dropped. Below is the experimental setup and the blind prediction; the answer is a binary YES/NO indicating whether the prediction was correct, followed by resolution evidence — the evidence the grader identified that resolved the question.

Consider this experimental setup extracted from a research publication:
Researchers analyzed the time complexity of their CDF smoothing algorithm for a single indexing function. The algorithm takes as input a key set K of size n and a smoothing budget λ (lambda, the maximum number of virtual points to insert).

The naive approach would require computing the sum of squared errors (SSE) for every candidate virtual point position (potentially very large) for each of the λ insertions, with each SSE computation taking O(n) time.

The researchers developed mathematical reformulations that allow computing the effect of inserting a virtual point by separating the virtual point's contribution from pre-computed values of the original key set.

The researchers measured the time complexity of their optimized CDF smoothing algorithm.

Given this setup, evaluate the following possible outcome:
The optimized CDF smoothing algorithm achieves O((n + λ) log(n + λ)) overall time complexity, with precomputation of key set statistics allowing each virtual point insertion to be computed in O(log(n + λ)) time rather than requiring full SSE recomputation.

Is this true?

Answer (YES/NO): NO